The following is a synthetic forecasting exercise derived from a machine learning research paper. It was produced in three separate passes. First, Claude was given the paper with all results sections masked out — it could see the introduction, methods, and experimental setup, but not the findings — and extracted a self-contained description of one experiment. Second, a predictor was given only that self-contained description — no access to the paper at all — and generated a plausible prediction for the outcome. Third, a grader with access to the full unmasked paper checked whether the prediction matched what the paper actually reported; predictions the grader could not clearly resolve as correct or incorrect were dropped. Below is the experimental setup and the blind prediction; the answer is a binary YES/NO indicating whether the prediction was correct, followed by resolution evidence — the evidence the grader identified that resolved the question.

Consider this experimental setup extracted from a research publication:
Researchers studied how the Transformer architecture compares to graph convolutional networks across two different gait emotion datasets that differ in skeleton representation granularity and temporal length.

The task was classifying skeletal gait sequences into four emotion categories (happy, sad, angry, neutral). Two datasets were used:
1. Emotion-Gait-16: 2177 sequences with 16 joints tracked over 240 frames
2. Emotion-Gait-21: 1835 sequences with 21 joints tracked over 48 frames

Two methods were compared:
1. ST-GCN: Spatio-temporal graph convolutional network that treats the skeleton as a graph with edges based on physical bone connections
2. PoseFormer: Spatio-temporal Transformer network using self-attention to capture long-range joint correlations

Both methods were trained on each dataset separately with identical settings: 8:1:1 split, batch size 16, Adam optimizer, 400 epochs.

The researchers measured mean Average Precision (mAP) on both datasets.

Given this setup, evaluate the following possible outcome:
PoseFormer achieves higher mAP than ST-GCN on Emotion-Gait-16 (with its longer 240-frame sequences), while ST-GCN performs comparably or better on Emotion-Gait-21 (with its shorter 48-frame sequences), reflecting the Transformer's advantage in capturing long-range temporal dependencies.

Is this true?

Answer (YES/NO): NO